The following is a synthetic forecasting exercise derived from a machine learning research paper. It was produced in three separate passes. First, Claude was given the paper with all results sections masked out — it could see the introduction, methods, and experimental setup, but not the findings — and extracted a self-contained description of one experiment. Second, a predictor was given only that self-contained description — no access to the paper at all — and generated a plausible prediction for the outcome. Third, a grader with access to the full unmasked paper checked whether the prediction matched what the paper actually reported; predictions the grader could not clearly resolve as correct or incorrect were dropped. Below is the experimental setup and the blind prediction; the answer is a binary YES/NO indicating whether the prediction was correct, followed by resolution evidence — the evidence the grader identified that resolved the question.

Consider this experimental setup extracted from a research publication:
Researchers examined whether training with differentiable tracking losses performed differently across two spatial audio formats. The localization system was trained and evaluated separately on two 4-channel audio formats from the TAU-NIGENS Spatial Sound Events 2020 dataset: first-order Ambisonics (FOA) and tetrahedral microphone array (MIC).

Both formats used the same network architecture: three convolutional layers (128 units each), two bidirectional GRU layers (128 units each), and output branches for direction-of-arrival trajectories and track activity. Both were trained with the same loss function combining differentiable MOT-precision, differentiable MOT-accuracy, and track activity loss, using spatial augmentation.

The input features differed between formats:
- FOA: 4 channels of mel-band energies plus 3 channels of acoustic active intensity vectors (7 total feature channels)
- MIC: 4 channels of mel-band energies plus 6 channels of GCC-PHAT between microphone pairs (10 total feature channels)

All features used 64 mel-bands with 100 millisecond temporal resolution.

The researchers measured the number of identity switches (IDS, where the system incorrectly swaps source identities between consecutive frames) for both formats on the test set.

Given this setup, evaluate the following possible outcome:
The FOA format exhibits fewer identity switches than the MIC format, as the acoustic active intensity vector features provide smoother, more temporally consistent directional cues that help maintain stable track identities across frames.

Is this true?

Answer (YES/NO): NO